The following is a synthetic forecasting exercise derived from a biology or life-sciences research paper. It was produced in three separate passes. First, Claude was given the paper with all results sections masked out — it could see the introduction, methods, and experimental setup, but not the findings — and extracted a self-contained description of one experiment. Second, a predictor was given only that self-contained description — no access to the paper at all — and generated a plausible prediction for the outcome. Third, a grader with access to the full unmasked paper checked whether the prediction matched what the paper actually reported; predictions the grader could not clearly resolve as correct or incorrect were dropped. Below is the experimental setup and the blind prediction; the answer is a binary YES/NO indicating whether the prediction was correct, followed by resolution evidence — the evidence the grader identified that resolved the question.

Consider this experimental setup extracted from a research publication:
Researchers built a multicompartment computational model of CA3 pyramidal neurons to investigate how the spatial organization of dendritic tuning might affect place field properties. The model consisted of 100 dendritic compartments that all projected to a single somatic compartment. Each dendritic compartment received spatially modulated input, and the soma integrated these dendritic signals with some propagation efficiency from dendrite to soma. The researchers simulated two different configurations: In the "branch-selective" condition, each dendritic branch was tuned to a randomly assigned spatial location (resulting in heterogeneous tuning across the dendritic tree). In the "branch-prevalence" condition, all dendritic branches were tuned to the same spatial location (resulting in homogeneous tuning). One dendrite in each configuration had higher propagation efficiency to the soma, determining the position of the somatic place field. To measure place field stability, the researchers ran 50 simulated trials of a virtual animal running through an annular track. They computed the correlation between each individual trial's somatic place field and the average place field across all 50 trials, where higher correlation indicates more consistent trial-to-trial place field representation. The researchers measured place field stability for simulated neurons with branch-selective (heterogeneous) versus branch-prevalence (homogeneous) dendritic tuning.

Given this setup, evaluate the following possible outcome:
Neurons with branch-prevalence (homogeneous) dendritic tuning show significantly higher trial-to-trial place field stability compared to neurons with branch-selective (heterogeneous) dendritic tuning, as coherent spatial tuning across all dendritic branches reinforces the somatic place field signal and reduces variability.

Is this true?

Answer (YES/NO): YES